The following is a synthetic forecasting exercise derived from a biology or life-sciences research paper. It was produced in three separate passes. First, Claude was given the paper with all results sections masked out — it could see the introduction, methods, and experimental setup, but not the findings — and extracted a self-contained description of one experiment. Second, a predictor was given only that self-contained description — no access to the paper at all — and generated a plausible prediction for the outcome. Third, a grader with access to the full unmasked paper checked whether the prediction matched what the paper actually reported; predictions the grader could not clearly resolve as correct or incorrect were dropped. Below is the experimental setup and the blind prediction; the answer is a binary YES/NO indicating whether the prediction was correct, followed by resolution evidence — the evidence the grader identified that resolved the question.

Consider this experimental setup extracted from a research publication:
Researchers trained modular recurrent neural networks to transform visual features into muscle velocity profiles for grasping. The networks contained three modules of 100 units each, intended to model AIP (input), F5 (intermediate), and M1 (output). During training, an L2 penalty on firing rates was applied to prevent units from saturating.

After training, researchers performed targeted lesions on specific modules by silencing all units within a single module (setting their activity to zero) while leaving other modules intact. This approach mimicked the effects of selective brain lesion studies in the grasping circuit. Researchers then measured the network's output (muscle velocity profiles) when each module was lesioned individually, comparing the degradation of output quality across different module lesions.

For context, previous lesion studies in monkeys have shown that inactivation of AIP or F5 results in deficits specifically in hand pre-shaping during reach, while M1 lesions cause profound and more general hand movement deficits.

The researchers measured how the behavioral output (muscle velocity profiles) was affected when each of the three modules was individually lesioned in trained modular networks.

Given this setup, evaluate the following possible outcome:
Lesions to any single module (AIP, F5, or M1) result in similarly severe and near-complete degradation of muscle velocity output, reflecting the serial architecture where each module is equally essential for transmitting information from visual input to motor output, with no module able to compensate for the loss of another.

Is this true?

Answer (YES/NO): NO